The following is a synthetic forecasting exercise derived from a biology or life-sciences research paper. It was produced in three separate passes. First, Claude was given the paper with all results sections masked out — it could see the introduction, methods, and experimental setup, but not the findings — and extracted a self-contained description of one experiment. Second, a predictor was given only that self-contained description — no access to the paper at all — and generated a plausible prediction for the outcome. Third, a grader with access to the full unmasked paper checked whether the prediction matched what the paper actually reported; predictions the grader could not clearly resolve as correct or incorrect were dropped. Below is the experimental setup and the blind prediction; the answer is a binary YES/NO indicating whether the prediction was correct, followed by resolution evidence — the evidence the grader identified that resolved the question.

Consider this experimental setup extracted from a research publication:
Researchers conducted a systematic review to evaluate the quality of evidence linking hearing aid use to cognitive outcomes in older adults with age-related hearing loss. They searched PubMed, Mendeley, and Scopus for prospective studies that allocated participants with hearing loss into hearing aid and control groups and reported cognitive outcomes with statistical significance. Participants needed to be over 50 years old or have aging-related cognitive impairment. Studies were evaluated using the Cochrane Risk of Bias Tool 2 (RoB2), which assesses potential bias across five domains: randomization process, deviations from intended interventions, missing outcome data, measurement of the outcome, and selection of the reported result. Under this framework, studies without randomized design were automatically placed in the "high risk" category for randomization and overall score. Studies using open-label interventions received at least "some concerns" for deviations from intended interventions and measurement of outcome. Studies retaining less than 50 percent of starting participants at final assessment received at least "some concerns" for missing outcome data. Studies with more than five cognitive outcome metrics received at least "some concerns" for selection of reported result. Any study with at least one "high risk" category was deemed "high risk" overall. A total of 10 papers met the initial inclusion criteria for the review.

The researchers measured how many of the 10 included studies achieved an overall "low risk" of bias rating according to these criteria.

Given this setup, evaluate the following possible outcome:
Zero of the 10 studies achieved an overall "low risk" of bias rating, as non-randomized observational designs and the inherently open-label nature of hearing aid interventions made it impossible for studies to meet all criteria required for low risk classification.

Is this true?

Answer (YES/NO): NO